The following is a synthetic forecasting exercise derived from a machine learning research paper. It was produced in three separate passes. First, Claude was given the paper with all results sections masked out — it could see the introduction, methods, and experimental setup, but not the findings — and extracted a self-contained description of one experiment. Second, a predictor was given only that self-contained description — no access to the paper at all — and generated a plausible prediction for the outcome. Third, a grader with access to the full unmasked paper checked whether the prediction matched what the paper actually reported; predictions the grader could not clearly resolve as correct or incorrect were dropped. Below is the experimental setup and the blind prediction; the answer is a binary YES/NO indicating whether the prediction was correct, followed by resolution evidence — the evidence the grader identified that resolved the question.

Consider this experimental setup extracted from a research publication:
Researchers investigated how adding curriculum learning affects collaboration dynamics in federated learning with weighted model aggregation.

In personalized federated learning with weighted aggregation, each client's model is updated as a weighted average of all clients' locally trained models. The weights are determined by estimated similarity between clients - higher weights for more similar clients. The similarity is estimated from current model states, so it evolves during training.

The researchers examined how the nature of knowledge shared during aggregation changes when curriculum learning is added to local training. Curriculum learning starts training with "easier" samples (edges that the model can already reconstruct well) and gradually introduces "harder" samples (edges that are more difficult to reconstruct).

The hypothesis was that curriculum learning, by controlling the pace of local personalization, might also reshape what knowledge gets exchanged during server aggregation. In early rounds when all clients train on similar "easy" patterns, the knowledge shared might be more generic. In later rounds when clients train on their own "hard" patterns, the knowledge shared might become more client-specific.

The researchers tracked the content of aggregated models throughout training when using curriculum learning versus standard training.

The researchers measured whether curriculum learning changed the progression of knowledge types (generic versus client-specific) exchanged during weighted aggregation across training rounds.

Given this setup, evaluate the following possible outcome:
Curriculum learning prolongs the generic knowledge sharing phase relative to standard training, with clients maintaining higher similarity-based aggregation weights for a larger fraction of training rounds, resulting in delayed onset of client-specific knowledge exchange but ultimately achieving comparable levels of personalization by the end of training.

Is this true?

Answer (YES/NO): NO